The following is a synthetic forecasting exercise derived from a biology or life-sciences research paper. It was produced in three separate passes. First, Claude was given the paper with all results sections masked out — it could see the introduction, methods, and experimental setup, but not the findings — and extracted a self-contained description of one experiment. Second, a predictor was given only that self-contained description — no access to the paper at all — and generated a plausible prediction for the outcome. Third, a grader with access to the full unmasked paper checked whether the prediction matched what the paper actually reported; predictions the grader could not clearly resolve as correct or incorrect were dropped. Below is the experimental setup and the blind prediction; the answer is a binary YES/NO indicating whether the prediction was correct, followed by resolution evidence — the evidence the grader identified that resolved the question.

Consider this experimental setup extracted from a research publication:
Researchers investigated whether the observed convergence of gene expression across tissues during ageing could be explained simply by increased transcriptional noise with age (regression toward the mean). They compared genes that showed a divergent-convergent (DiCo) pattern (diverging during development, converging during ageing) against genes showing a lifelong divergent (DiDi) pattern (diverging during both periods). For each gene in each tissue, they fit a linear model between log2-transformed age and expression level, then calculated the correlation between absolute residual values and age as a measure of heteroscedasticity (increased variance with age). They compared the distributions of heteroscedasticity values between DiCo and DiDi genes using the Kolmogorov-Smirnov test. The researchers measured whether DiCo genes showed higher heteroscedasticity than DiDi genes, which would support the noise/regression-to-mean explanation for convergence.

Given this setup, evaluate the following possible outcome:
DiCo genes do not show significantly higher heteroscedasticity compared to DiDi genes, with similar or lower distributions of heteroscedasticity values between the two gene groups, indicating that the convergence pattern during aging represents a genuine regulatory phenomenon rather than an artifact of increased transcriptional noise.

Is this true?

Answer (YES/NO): YES